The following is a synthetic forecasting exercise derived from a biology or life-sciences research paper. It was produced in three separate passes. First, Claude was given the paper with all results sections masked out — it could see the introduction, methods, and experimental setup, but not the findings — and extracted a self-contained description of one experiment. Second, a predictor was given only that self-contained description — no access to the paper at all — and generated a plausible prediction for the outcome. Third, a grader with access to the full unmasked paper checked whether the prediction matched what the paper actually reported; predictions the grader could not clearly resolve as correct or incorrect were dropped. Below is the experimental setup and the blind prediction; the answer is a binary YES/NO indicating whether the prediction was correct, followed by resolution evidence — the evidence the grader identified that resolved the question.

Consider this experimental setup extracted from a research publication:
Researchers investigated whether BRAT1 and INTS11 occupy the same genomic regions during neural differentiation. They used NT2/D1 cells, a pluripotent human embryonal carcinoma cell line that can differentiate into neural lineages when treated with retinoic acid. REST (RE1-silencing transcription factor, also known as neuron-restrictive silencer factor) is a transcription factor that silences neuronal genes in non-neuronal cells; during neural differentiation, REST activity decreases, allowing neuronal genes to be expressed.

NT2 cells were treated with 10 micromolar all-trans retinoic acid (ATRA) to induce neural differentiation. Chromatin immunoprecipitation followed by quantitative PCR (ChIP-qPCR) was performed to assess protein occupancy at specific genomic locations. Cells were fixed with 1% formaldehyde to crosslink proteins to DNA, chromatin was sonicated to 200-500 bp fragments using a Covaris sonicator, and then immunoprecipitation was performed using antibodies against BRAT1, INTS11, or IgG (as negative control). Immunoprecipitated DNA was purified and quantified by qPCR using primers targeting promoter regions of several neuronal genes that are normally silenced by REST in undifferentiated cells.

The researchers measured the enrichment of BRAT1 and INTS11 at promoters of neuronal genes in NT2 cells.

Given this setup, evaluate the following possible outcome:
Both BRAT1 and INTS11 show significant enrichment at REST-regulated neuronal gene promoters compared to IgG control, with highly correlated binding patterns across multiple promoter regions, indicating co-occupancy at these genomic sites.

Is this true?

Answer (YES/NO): YES